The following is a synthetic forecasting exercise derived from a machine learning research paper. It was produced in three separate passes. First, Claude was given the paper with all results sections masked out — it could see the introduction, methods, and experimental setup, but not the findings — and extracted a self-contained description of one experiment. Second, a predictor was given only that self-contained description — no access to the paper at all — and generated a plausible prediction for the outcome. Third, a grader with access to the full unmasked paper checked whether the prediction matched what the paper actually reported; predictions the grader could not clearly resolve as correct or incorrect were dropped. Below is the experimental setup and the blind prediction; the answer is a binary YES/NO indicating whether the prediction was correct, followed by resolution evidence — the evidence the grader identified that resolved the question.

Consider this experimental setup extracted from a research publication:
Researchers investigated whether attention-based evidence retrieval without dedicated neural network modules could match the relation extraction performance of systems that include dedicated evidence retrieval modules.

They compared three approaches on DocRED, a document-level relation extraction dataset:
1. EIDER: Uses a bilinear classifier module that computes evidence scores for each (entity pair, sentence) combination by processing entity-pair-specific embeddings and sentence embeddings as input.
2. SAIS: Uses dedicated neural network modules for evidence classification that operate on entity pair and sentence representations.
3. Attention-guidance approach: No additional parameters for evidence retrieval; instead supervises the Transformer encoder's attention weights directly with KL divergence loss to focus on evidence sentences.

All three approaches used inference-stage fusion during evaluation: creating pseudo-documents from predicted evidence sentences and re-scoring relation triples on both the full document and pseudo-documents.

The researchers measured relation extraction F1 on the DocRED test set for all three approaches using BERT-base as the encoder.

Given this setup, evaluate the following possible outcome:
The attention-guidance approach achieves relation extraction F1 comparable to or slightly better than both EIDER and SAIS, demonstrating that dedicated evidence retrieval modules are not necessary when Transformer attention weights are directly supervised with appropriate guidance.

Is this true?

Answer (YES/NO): NO